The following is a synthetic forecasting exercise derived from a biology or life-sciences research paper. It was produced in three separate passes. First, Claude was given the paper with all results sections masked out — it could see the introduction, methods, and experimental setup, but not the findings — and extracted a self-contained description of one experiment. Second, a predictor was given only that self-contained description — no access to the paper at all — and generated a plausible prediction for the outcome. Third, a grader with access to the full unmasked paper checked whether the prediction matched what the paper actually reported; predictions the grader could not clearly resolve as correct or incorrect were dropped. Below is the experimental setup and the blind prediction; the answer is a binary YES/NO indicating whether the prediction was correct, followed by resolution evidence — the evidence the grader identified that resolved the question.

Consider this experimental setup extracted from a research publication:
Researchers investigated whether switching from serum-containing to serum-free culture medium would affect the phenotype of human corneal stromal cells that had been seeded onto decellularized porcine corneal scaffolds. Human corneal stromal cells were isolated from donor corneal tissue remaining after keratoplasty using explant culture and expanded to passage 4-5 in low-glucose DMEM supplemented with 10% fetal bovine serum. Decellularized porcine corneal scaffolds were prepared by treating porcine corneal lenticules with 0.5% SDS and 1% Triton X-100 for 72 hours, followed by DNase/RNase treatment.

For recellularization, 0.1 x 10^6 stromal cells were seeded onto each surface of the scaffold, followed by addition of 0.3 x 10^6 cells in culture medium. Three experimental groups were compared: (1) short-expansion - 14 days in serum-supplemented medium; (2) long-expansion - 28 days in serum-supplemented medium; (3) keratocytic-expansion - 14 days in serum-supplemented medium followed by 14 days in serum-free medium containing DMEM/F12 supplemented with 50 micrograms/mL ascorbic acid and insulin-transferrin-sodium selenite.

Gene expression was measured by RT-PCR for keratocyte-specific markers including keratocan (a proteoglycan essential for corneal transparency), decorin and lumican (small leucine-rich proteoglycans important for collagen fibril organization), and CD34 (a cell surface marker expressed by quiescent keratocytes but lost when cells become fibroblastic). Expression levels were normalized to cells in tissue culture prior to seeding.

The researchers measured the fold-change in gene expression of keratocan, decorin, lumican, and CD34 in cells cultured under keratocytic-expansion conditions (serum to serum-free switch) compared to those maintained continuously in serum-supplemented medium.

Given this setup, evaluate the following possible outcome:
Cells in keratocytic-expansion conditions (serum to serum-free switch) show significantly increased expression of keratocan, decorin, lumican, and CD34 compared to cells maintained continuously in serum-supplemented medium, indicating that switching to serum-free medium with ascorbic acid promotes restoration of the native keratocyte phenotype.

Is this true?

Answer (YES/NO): YES